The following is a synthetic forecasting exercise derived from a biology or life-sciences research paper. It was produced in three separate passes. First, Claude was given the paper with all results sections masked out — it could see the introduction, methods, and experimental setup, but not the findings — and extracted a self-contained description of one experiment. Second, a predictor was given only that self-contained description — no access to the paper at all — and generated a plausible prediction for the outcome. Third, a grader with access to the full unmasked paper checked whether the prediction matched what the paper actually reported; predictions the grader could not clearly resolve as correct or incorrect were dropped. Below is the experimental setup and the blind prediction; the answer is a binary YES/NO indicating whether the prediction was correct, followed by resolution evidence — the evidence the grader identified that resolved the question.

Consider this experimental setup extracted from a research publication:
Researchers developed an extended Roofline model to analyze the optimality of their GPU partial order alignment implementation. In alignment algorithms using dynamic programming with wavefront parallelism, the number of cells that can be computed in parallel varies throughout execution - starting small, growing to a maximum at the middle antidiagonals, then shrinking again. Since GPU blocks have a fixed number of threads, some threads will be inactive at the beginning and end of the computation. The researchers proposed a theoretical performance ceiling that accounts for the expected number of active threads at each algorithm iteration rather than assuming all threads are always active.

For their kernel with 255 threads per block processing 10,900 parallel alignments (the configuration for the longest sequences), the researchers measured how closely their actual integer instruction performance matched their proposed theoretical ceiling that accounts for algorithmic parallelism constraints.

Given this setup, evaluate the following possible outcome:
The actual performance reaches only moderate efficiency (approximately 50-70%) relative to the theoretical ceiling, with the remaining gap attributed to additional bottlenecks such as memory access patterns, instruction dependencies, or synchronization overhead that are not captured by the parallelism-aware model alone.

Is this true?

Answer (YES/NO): NO